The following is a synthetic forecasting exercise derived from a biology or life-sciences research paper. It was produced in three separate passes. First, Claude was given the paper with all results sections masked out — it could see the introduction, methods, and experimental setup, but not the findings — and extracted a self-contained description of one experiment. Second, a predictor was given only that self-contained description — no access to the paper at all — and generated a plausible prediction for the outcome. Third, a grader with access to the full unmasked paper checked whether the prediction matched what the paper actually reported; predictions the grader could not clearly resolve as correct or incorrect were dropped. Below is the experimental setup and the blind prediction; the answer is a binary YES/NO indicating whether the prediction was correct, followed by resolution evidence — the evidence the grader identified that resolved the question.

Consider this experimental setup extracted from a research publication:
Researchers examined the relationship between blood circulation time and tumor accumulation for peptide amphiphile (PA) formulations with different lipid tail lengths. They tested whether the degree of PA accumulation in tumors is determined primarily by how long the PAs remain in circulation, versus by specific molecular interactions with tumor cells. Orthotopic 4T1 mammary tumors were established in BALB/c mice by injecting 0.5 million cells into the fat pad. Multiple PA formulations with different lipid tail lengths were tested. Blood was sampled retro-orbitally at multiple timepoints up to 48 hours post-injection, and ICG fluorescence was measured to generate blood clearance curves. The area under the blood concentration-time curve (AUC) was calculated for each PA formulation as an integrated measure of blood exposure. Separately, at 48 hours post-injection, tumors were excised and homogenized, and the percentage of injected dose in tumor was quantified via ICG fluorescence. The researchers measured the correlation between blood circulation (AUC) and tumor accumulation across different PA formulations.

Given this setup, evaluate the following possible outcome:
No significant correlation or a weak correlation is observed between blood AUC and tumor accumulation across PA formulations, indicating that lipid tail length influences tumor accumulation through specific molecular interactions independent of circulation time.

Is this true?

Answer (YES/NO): NO